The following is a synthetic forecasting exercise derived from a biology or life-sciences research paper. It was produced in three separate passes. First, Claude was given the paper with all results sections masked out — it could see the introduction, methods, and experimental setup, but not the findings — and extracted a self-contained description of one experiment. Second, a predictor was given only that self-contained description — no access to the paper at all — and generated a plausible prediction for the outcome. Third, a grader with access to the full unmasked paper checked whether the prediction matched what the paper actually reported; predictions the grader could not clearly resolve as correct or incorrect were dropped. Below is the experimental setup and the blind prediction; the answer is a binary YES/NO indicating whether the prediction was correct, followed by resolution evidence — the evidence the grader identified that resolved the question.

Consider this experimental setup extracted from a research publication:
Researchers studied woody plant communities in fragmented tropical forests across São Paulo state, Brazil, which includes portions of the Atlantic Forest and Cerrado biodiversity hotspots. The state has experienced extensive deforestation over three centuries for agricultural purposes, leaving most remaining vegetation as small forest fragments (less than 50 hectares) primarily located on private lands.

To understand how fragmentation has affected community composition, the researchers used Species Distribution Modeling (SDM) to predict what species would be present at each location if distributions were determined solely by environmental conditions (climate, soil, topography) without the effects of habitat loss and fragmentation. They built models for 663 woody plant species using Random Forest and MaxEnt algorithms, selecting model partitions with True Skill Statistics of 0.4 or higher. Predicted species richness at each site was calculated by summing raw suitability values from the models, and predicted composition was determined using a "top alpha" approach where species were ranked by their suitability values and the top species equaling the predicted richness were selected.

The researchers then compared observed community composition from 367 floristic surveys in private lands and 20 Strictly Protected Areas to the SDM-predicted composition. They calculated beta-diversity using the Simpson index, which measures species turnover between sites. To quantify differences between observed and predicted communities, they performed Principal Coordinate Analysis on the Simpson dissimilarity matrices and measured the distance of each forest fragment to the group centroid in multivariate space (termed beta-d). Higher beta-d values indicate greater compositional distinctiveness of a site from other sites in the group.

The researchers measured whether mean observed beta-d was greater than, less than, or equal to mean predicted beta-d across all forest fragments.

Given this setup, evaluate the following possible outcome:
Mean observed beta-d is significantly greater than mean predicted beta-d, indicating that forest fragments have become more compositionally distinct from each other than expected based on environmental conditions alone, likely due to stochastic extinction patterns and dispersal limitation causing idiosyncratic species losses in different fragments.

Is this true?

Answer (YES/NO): YES